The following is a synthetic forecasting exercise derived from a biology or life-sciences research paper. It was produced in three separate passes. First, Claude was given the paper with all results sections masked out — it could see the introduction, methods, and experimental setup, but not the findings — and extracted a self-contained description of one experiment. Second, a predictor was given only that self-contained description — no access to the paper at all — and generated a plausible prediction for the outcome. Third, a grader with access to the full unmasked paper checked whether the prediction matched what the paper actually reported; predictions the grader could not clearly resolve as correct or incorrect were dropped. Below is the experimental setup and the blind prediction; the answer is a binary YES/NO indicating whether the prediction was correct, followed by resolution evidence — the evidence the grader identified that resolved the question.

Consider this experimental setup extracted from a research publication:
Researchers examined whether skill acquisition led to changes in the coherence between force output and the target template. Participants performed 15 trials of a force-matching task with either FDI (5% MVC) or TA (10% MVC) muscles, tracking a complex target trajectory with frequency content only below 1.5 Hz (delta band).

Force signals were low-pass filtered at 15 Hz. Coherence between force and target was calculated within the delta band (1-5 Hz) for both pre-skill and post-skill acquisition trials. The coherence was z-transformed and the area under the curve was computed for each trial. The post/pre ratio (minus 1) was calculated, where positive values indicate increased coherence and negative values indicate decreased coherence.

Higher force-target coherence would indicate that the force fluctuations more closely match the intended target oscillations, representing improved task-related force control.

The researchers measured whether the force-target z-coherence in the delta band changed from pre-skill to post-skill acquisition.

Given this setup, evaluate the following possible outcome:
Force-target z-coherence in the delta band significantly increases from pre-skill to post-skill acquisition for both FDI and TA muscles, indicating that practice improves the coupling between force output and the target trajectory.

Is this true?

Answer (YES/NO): YES